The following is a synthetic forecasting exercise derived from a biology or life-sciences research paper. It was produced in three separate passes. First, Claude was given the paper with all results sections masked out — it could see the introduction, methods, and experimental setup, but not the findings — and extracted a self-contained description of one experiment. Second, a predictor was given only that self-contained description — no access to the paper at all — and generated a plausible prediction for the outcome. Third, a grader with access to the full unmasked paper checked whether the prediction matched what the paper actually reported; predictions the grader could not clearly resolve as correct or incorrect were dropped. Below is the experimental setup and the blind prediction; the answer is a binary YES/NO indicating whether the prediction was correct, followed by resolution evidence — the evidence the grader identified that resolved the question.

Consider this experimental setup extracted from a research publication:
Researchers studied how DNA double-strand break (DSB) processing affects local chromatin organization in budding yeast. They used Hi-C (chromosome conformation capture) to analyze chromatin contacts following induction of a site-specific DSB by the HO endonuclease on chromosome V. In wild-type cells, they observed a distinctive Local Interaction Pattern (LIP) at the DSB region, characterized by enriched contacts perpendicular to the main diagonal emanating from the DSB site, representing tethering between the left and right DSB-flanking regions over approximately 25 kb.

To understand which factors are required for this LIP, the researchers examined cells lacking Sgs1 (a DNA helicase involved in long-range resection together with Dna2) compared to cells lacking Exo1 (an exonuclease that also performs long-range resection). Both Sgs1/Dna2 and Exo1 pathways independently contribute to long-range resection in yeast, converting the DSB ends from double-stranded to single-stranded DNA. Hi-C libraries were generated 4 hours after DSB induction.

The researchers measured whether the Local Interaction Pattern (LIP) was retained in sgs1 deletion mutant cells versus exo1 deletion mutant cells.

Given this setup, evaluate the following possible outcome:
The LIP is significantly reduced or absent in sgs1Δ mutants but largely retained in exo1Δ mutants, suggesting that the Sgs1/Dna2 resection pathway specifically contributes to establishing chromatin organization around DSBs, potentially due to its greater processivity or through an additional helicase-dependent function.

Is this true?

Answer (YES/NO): NO